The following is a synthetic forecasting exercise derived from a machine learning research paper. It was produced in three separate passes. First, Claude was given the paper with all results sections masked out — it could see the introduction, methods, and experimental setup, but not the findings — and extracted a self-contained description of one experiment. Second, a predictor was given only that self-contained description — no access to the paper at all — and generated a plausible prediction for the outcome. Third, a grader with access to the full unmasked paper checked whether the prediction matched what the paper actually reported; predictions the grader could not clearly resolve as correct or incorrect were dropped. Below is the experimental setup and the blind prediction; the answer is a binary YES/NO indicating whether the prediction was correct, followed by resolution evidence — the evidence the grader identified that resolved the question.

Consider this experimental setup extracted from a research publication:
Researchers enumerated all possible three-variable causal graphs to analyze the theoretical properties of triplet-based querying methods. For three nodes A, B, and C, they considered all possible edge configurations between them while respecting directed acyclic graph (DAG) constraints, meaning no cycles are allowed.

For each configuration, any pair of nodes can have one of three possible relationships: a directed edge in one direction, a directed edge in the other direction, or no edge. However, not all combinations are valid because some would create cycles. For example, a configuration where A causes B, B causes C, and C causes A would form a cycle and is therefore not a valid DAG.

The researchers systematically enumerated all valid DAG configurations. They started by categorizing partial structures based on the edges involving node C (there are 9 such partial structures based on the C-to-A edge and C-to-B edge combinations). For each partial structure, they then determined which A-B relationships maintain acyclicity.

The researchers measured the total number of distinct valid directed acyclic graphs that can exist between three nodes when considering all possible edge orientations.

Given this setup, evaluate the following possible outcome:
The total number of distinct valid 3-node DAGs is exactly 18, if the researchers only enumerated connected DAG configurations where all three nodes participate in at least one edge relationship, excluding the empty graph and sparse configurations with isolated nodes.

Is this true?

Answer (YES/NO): NO